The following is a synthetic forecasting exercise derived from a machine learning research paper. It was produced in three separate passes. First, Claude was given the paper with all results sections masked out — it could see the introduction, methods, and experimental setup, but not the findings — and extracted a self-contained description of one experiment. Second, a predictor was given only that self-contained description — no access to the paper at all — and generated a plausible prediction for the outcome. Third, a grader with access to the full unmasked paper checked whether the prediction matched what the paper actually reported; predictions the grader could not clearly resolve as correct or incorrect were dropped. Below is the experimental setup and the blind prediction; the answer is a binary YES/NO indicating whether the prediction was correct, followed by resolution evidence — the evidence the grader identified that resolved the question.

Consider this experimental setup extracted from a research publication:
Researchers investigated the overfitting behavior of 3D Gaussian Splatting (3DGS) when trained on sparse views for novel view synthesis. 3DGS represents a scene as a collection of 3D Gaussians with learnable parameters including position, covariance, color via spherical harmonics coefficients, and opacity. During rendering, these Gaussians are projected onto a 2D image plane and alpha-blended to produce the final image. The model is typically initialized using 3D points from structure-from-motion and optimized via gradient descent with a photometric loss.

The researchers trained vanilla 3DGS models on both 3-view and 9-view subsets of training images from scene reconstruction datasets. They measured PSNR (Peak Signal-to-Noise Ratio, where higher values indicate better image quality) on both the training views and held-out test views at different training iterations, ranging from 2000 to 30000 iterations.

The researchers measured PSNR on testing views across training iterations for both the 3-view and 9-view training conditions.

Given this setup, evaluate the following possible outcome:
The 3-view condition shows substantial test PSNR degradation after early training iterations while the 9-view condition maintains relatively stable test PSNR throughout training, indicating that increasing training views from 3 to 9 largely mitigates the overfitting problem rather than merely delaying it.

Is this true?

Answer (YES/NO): NO